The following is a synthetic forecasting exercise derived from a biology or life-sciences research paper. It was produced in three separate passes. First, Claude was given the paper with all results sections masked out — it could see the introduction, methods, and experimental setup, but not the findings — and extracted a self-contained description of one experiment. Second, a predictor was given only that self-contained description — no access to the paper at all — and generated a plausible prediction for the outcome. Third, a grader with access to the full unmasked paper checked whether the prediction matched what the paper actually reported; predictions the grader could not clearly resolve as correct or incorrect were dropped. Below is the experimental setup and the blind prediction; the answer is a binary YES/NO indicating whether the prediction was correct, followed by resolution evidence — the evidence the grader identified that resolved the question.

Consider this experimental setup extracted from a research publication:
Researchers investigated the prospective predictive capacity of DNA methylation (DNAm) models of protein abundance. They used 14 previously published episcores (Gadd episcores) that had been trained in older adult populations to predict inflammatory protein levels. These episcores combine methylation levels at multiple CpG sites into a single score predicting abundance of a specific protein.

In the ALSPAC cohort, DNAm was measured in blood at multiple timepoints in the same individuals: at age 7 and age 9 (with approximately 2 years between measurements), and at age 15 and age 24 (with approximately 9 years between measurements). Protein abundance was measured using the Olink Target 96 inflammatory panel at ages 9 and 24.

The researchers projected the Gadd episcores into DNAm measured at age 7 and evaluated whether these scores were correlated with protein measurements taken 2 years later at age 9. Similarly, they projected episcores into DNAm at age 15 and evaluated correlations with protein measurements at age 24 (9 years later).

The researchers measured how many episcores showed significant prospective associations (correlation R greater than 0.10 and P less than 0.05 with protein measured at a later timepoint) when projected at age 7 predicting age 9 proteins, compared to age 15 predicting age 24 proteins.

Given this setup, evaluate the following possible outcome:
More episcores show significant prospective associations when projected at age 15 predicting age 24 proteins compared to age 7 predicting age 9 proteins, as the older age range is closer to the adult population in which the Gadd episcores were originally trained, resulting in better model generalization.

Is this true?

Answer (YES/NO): YES